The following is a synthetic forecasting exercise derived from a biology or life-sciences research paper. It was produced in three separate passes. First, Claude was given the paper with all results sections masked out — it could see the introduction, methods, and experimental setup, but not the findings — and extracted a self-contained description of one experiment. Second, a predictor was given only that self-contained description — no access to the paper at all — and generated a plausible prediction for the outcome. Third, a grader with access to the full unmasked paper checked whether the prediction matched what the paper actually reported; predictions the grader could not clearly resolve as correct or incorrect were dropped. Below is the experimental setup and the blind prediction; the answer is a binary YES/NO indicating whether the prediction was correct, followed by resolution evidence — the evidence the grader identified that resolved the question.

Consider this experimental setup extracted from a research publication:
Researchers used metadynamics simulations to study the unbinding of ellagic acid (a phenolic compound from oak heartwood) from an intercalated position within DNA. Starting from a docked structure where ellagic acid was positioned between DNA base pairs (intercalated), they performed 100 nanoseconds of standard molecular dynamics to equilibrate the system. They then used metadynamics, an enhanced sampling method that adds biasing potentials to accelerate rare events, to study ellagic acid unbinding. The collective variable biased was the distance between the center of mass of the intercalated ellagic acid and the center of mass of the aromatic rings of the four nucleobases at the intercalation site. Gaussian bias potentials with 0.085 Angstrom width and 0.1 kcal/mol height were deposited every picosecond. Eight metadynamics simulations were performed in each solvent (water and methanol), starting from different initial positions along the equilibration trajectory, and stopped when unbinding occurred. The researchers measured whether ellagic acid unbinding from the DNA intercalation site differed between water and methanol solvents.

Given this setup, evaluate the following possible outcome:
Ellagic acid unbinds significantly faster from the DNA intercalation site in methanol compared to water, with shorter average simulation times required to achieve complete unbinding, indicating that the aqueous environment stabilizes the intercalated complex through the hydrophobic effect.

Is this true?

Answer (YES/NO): NO